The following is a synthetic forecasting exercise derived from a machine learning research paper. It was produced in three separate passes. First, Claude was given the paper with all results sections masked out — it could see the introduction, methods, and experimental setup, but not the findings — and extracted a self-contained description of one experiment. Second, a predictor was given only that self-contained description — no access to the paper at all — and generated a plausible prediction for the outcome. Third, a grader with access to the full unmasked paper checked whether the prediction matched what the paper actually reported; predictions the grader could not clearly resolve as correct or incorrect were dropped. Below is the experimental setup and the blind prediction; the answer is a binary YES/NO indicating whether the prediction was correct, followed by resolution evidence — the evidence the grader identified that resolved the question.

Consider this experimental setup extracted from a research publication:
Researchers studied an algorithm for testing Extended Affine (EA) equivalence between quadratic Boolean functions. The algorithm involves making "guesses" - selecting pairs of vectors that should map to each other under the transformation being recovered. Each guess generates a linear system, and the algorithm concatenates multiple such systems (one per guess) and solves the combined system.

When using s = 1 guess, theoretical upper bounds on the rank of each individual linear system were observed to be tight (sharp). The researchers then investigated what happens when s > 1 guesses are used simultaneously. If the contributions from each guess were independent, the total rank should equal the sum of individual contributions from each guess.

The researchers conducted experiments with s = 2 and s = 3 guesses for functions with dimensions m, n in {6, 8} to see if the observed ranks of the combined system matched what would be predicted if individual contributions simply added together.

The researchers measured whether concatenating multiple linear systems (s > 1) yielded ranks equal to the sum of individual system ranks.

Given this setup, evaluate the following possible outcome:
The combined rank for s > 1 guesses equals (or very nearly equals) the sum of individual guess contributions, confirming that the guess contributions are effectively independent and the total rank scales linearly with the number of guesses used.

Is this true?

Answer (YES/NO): NO